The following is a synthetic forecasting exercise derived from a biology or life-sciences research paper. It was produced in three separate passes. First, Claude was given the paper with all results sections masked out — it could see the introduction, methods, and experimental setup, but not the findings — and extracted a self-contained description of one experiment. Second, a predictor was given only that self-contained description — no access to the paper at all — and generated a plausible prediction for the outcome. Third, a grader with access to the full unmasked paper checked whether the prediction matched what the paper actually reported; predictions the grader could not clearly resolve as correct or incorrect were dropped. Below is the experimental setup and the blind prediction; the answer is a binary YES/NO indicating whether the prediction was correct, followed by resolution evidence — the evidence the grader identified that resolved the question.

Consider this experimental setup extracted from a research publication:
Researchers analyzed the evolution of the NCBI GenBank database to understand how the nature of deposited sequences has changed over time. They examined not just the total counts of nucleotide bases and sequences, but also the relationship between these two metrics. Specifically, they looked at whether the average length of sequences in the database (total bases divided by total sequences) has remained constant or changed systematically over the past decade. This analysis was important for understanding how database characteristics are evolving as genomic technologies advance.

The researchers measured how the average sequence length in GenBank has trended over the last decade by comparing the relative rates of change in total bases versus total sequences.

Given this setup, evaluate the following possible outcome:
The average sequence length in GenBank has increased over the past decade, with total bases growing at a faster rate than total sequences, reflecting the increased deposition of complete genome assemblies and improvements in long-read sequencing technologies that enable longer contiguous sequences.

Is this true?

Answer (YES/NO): YES